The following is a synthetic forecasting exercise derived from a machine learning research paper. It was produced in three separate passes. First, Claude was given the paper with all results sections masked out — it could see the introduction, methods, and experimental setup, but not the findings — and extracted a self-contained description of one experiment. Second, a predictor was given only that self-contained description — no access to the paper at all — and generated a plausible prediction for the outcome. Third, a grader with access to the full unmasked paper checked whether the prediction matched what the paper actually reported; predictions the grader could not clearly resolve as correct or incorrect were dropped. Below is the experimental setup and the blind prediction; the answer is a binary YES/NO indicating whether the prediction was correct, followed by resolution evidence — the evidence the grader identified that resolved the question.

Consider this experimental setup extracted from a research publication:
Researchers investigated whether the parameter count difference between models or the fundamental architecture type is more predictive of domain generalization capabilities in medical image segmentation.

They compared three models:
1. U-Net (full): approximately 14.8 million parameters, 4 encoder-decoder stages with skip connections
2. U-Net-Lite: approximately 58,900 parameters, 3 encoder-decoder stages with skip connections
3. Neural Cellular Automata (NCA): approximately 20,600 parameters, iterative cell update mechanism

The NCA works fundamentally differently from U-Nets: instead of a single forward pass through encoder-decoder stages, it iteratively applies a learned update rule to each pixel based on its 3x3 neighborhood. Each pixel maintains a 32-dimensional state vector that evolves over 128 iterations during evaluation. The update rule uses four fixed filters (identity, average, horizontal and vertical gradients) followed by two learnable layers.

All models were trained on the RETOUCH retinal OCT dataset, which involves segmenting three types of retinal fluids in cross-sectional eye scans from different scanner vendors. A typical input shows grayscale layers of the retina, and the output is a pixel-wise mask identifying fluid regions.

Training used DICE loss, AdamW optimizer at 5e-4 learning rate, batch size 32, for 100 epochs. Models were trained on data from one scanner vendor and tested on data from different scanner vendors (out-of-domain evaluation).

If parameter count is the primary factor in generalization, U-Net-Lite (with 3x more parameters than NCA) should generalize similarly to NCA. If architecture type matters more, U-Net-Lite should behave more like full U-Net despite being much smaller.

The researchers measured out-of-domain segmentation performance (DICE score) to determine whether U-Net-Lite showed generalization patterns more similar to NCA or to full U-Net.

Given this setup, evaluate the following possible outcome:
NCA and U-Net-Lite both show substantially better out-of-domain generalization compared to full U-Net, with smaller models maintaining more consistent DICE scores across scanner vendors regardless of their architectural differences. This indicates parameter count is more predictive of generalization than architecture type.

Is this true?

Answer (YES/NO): NO